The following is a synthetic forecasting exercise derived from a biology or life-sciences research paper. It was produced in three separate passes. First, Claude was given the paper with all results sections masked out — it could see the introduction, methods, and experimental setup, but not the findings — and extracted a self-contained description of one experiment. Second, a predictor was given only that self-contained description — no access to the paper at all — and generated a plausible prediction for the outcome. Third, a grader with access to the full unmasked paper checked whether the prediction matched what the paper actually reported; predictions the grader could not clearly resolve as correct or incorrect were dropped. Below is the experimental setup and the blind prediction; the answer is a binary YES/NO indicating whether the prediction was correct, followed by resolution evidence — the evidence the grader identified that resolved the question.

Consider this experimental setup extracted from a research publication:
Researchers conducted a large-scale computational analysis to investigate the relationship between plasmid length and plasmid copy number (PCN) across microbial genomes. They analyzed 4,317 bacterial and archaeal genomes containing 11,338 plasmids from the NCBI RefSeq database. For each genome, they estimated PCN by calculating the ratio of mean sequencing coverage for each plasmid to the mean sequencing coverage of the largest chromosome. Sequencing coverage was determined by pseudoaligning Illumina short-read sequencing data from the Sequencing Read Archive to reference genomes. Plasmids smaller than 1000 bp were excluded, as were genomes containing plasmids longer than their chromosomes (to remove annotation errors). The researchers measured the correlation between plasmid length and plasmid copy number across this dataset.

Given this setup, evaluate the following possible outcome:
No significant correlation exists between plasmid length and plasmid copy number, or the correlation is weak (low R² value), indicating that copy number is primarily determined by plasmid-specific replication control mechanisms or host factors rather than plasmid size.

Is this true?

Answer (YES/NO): NO